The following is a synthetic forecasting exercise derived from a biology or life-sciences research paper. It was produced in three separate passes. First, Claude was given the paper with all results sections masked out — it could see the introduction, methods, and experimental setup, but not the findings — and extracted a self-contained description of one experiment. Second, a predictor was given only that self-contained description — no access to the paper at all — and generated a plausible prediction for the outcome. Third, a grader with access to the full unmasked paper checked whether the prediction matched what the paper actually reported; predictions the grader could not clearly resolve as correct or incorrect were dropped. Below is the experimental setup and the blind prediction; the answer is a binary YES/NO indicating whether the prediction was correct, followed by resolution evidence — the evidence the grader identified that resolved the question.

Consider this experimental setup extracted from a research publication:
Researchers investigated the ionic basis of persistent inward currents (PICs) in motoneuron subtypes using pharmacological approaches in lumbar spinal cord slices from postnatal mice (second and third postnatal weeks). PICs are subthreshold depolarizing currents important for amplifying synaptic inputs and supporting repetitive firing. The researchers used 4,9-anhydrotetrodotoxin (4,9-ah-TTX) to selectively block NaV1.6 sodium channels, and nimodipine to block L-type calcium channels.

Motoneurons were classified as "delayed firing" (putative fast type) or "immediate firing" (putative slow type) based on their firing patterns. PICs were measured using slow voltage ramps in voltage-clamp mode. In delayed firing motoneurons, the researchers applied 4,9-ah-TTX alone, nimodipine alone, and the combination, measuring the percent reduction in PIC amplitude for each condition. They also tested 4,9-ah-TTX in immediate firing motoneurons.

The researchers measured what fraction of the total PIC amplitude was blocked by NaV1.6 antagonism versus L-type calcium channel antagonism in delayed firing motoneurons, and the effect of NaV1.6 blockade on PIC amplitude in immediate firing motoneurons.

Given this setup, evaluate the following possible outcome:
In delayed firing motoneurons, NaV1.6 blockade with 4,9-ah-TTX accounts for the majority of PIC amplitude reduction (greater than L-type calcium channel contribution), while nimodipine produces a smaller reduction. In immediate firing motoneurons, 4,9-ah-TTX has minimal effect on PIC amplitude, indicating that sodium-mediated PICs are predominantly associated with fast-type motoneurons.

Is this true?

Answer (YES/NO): NO